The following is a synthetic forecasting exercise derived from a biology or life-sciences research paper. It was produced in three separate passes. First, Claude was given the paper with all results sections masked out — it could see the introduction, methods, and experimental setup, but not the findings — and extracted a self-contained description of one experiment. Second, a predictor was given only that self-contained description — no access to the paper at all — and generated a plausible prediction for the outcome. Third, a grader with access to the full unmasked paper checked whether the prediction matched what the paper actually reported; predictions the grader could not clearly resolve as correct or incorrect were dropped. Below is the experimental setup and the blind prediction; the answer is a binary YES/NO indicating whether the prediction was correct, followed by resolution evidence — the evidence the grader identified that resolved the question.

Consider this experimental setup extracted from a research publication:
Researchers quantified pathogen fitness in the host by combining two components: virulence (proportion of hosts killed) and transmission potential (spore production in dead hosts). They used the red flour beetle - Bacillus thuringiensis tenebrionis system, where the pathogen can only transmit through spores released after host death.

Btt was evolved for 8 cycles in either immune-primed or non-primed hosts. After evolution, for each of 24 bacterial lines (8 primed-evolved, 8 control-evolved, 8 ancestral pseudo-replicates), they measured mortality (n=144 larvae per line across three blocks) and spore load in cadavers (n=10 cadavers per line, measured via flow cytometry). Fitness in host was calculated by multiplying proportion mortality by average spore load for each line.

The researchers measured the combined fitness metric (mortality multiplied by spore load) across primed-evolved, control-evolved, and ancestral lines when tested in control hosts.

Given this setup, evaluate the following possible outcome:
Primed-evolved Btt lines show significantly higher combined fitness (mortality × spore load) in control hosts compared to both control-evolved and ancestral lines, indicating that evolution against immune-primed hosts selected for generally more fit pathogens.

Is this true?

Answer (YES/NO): NO